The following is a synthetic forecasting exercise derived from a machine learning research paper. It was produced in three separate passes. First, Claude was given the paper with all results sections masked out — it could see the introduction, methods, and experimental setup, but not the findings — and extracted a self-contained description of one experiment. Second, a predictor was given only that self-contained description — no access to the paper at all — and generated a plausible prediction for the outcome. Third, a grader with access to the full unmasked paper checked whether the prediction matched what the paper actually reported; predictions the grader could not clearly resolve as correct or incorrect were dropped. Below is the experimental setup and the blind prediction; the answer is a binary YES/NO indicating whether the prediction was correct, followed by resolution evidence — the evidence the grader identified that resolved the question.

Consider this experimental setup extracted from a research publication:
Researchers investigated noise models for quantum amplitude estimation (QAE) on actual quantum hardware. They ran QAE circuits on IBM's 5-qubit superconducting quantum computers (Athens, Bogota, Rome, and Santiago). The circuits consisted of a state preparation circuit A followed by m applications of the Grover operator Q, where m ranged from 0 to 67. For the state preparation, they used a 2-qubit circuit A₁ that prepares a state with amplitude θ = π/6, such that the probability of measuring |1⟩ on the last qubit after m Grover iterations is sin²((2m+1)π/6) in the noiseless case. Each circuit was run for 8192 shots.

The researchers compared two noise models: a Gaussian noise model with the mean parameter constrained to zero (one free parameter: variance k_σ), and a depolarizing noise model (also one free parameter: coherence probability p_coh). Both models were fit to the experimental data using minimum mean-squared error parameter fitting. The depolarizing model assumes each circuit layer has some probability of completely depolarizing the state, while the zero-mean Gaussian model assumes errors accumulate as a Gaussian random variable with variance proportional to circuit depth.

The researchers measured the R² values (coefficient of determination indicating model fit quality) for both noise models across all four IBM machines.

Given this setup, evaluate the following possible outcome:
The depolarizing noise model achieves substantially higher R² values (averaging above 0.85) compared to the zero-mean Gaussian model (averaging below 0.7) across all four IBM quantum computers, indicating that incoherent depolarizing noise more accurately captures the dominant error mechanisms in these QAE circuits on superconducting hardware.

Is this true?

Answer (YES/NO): NO